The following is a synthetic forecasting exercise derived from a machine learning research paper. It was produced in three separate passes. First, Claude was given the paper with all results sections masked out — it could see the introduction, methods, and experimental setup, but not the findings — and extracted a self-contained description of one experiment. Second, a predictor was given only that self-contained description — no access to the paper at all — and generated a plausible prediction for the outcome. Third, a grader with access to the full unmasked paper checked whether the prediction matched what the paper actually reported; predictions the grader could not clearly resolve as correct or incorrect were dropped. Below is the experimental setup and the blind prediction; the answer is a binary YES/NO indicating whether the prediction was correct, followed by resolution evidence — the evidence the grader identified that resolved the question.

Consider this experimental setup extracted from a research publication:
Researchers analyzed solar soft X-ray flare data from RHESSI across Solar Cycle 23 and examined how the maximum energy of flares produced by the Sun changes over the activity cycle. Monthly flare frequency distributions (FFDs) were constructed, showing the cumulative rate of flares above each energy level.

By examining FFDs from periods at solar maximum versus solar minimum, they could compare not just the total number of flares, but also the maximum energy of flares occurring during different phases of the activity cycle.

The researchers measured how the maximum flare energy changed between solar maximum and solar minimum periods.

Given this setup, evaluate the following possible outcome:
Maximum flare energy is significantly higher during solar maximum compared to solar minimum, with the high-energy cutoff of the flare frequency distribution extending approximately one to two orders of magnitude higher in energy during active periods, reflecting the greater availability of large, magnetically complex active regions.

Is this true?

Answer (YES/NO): YES